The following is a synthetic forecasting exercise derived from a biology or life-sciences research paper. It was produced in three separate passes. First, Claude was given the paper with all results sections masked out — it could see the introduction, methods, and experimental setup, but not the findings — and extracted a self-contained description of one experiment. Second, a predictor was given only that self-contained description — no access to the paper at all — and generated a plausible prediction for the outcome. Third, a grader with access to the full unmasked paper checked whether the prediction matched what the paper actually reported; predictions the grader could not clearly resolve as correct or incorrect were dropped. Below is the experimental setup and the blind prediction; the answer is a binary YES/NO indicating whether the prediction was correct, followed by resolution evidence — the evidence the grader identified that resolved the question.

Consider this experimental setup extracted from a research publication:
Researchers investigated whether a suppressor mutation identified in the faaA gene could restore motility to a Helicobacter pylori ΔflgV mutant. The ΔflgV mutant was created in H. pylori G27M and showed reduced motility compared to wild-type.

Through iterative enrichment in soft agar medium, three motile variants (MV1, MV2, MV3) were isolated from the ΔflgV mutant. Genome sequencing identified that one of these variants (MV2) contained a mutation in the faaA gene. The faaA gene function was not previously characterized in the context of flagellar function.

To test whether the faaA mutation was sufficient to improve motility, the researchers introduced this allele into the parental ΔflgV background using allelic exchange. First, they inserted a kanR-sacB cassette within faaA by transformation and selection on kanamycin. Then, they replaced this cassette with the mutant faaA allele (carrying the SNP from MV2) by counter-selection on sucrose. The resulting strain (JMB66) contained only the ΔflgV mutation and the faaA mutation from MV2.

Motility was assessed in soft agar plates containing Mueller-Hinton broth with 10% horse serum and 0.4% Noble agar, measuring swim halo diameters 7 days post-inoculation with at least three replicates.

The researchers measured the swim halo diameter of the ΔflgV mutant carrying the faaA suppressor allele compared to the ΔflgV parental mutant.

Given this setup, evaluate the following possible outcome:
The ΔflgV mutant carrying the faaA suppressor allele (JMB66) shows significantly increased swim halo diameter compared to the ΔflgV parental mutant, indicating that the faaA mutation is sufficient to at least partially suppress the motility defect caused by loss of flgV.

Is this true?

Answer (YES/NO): NO